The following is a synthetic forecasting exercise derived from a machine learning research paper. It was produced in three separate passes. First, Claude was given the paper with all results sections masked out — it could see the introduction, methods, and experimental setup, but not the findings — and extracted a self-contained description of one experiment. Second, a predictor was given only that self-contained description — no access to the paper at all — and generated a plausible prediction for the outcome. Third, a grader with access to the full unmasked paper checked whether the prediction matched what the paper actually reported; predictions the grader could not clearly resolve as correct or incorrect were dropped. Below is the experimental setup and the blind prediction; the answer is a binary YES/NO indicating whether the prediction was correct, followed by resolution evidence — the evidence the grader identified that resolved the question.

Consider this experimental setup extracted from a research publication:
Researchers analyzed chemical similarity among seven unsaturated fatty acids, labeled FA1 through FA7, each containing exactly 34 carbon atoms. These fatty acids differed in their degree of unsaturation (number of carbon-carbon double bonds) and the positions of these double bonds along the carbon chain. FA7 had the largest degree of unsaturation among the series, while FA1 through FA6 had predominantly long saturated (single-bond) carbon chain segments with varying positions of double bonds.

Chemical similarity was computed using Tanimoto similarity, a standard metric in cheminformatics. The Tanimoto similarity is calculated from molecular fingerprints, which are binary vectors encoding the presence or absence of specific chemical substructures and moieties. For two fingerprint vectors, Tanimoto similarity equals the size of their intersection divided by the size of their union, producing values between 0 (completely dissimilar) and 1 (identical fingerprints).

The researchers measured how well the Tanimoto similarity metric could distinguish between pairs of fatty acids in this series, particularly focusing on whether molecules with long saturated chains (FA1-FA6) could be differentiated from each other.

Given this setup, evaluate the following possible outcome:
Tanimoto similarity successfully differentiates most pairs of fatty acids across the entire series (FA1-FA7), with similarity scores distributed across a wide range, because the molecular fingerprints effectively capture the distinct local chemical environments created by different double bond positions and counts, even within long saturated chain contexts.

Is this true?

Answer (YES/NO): NO